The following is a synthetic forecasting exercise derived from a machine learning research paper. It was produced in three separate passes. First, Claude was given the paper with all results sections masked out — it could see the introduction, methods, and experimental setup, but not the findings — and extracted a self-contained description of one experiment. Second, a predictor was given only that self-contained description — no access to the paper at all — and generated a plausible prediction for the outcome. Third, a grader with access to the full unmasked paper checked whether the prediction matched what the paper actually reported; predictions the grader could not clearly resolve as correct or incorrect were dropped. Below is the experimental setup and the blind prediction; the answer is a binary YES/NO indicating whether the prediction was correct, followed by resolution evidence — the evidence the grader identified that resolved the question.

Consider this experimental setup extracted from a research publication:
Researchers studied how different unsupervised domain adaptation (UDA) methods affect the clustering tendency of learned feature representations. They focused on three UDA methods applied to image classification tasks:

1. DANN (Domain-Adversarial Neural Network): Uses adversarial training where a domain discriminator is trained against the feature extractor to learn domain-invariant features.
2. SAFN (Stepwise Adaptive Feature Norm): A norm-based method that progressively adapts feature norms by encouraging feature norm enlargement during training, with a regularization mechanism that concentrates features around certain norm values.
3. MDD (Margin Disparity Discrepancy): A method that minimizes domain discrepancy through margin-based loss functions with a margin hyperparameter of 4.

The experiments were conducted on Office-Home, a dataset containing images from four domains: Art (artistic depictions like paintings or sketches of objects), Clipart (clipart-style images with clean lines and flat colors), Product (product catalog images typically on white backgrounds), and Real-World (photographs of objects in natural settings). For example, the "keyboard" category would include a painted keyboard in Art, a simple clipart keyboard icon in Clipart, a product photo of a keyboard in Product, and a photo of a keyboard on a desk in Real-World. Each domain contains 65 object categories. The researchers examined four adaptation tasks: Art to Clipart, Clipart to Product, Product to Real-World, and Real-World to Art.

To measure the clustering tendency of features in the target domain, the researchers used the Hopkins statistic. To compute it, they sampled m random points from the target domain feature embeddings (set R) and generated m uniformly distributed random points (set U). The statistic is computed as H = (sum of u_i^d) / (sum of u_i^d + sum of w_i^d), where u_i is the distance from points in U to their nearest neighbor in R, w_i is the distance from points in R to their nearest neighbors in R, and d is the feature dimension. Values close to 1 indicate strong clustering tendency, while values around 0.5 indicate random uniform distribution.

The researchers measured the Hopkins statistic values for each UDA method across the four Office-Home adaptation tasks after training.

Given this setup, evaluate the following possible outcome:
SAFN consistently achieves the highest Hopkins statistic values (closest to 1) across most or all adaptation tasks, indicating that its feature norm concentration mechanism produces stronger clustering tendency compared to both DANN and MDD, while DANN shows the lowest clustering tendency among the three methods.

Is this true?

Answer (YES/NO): YES